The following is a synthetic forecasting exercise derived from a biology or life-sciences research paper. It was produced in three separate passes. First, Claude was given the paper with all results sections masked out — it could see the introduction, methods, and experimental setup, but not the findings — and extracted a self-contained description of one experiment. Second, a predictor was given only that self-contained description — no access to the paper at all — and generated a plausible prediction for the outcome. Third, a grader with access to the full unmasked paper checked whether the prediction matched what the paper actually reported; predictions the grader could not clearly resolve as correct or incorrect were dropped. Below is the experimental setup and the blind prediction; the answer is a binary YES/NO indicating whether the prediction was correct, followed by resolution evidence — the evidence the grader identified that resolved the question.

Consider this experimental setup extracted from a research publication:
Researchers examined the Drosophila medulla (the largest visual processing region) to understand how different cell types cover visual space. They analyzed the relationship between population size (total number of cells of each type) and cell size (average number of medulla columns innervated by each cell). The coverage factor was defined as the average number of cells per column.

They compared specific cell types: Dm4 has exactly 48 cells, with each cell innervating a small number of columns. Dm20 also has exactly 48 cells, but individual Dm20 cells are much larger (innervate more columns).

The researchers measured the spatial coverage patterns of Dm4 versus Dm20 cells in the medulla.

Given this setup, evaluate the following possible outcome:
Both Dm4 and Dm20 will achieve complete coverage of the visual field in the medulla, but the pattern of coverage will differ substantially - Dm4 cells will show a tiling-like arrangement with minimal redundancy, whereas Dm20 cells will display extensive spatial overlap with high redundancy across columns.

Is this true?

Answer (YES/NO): YES